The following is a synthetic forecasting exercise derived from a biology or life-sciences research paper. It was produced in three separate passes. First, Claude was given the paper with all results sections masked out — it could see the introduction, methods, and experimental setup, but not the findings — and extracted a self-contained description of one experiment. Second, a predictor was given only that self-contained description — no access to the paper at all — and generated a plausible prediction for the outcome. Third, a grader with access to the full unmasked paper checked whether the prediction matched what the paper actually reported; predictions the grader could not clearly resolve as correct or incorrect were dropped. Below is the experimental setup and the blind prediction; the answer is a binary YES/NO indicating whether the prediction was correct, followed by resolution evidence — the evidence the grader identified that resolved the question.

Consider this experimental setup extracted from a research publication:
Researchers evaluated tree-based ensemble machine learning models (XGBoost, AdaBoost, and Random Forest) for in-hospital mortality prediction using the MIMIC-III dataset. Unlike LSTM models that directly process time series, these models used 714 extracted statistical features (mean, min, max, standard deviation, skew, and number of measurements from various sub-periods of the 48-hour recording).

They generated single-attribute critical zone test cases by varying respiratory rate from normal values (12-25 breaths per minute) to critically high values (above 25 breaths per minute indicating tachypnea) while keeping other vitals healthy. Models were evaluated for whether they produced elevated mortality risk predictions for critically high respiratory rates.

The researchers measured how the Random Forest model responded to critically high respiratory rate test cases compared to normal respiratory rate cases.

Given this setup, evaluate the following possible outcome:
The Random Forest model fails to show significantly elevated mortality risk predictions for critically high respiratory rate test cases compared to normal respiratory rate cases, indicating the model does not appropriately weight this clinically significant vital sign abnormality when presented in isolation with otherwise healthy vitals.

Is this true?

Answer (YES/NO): YES